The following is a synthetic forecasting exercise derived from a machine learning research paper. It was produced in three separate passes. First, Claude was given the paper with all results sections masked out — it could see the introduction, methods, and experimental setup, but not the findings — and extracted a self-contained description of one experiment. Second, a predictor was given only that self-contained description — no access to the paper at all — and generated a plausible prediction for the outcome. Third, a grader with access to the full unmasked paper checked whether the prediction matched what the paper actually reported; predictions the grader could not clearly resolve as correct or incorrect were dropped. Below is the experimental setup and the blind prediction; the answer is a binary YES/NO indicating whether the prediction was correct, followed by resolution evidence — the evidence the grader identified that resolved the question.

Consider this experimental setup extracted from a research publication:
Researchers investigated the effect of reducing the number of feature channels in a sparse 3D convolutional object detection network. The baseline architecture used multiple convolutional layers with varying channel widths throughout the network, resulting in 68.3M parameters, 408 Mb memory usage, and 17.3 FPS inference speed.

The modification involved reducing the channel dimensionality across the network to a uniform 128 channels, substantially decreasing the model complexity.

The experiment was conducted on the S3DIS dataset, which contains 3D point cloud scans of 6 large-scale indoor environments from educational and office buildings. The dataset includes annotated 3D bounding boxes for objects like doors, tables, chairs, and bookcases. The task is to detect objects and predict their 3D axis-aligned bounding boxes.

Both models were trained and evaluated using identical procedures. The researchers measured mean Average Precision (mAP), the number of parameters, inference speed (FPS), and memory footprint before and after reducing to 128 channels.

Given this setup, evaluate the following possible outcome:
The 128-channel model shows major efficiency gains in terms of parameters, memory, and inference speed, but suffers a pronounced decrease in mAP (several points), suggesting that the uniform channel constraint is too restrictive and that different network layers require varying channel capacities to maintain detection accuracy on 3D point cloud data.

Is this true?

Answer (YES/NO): NO